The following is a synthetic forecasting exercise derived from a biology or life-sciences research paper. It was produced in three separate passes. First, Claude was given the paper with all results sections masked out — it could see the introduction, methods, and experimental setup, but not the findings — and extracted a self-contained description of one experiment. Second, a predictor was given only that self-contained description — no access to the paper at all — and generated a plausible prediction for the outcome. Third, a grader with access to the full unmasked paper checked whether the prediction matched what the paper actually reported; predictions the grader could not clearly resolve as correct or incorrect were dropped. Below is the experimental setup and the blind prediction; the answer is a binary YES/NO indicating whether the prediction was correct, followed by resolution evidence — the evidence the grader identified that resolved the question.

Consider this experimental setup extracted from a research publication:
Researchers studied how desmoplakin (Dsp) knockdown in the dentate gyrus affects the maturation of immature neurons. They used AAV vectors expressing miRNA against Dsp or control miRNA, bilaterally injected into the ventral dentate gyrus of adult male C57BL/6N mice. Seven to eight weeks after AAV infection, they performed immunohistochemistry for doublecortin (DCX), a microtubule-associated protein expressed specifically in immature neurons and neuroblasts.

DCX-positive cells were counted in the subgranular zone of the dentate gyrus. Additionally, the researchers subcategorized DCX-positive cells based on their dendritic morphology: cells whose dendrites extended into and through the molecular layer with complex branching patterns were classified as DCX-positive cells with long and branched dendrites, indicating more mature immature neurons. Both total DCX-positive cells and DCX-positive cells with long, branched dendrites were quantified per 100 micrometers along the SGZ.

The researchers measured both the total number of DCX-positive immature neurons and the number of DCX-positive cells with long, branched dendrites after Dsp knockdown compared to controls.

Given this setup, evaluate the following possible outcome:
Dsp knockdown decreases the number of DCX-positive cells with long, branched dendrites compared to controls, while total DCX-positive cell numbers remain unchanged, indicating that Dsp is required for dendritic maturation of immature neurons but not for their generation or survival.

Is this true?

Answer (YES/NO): NO